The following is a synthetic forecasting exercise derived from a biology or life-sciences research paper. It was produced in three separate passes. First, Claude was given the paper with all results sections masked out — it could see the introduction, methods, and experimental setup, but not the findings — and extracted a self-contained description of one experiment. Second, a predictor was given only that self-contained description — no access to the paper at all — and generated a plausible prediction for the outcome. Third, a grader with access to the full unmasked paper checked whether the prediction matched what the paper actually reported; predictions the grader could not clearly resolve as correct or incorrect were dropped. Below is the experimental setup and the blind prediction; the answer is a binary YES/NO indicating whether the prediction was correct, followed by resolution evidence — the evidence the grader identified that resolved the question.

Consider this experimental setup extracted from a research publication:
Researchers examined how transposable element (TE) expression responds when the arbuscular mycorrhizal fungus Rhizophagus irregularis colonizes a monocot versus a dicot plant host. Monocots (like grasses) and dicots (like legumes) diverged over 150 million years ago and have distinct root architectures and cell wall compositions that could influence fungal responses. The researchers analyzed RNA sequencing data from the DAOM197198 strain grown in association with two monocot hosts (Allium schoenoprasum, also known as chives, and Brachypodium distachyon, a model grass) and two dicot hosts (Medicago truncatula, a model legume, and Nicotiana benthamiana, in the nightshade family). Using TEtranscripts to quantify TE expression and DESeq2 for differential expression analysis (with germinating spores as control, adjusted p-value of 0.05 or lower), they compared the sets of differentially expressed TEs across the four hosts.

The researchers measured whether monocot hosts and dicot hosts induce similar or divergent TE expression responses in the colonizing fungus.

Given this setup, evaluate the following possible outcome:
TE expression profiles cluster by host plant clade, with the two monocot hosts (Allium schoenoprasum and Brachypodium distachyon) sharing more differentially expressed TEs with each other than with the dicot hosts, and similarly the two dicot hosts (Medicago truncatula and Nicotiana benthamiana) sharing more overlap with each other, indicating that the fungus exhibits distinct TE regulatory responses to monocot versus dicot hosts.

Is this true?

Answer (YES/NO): NO